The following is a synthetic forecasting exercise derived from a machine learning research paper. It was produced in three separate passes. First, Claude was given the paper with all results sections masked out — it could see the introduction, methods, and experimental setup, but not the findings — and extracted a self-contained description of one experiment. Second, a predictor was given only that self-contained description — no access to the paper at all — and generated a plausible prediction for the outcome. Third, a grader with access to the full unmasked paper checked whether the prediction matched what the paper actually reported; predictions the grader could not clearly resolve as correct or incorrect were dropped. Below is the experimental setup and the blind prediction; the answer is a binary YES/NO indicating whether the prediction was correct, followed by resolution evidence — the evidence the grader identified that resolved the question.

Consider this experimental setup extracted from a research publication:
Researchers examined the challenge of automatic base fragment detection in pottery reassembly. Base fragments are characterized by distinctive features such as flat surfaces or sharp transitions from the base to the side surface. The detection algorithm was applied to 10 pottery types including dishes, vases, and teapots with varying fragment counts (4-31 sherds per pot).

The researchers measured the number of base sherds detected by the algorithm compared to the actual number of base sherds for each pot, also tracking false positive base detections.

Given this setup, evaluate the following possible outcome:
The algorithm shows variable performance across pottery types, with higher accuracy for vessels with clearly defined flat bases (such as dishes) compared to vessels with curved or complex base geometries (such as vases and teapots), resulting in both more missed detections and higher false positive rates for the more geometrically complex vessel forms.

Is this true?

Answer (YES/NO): NO